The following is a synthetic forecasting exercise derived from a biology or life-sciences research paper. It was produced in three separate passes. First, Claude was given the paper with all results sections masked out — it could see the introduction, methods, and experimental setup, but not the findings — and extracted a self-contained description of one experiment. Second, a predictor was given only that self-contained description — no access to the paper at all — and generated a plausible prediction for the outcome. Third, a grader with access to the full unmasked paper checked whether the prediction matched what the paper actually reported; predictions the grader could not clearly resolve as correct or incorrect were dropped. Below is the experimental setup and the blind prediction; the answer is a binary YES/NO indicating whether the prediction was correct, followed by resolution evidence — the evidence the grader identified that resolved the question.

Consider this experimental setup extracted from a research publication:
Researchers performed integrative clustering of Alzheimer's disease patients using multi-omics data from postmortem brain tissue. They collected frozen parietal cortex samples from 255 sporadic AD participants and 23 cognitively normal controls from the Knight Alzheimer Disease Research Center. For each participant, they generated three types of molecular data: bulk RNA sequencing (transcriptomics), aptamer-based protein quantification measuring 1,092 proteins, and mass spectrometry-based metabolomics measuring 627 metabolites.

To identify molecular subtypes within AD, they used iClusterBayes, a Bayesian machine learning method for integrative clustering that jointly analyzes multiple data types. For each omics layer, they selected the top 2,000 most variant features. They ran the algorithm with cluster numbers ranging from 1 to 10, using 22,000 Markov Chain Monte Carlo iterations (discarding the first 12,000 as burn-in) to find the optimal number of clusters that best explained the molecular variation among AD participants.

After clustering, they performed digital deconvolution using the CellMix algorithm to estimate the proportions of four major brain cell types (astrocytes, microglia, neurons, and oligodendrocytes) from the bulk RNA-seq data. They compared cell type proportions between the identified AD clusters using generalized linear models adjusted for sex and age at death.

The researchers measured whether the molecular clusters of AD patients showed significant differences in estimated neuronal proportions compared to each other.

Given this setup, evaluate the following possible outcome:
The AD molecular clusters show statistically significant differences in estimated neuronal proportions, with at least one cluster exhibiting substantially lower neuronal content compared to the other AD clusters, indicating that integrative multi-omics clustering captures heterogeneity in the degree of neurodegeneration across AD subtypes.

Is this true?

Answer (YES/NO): YES